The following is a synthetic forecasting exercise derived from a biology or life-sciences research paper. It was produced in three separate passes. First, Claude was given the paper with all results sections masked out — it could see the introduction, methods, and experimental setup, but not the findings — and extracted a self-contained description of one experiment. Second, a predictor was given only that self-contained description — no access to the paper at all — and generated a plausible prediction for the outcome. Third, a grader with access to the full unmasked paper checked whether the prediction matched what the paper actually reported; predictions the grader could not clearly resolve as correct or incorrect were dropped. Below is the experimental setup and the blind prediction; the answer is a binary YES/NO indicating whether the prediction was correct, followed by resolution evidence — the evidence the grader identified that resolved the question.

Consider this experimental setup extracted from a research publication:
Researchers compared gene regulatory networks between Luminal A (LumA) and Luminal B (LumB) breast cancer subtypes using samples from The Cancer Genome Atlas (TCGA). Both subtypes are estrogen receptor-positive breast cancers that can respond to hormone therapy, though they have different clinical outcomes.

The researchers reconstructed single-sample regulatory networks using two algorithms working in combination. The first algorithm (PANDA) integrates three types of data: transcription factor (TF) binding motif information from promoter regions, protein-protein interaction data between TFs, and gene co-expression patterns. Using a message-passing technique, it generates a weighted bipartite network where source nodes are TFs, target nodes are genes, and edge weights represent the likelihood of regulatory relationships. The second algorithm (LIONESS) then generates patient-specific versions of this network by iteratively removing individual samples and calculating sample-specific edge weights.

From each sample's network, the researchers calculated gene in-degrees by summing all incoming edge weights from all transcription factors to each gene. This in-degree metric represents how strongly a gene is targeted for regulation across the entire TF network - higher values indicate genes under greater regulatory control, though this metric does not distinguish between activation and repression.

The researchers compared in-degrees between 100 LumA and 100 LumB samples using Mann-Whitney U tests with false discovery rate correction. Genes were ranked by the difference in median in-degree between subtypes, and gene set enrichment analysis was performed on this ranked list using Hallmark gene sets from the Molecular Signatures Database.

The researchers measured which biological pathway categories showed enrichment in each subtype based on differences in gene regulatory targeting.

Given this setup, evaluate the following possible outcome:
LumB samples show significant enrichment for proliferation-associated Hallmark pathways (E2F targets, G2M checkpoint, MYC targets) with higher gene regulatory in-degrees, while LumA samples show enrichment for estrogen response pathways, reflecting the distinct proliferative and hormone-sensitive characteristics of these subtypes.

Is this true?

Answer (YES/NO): NO